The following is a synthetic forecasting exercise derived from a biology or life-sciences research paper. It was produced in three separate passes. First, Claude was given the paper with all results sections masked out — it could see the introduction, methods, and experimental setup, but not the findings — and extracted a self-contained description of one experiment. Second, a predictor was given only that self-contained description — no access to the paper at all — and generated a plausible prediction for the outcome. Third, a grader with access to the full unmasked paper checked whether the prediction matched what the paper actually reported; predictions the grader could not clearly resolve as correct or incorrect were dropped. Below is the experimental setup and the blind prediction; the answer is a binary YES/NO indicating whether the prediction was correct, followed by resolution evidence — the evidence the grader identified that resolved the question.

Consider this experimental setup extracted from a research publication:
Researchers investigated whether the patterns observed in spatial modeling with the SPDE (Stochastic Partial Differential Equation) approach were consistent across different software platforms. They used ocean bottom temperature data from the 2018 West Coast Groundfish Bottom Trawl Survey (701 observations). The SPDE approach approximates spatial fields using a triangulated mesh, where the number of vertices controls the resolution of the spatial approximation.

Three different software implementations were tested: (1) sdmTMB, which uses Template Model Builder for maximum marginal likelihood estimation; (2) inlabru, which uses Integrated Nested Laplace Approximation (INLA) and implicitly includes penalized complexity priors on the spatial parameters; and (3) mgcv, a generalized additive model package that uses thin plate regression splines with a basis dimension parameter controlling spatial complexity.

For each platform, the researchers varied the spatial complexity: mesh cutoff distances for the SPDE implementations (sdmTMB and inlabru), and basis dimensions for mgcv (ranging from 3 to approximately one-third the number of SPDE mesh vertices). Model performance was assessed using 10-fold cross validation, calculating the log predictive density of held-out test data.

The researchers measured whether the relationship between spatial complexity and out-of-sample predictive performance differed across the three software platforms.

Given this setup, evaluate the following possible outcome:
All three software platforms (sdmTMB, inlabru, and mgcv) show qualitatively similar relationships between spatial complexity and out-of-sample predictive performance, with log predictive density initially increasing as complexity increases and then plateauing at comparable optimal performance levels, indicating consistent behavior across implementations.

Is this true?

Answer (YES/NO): NO